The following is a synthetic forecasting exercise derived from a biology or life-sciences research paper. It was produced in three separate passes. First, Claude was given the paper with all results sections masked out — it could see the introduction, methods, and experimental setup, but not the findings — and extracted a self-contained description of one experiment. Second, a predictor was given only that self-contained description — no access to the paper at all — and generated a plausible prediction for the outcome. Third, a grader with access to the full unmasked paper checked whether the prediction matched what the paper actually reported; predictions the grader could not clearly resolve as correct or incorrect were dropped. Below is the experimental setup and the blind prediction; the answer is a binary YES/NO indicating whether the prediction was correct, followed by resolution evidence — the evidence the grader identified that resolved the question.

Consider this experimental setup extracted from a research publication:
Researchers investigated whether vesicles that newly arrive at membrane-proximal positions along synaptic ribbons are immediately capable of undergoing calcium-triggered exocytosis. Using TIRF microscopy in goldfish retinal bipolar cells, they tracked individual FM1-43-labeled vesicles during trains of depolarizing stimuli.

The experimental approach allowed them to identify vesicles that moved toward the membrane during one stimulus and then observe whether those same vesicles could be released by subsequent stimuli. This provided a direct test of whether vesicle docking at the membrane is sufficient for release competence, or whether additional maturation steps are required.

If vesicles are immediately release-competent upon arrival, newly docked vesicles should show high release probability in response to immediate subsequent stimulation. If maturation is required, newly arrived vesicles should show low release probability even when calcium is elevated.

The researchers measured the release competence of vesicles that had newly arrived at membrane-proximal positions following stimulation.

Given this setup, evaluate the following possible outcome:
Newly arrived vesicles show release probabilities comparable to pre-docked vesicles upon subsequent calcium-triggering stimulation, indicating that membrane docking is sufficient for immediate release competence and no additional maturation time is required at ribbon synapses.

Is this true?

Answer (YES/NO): NO